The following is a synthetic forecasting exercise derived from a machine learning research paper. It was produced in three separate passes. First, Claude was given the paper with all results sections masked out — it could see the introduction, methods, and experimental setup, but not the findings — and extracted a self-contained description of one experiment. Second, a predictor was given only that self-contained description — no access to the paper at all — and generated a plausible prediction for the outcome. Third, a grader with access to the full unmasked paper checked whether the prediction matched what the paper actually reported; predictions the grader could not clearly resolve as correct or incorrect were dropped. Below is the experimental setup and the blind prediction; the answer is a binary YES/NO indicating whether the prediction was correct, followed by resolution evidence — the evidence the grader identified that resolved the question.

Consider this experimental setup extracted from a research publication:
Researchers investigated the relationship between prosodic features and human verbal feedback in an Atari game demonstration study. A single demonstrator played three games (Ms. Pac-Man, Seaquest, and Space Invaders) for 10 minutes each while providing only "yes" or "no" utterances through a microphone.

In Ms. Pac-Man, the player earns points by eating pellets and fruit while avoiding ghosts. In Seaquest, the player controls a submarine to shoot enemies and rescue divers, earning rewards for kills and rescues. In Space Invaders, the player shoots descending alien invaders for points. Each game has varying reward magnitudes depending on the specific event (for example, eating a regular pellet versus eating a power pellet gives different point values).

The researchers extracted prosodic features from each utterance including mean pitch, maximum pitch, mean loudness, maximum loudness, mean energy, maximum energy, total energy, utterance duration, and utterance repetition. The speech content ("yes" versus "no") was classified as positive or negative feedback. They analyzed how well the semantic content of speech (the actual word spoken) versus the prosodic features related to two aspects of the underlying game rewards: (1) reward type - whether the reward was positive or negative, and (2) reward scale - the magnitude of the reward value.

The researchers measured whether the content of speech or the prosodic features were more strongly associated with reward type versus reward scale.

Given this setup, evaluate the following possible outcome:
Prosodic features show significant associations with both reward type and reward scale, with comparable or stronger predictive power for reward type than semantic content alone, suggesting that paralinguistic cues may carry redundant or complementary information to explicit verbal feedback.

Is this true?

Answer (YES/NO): NO